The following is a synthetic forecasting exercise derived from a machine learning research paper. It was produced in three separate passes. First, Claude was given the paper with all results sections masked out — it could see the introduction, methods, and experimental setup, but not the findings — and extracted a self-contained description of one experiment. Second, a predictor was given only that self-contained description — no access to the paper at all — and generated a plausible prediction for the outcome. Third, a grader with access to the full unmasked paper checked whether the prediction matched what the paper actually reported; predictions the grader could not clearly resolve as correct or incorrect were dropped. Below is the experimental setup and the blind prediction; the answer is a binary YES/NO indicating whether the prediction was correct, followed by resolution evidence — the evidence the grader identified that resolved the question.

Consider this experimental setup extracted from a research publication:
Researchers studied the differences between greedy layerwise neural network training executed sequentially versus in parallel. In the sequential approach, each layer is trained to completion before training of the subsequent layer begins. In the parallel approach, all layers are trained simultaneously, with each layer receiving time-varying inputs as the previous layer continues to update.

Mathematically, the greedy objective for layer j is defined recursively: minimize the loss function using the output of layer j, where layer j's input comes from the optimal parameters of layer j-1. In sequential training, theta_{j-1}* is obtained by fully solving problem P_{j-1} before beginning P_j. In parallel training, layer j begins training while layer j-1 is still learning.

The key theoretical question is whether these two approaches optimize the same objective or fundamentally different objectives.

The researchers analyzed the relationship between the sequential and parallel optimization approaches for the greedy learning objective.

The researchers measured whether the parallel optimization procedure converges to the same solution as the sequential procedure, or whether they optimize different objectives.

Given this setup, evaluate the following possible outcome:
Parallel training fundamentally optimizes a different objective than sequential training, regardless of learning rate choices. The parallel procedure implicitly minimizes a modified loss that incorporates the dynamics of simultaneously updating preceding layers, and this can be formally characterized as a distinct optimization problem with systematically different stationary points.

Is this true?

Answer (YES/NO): NO